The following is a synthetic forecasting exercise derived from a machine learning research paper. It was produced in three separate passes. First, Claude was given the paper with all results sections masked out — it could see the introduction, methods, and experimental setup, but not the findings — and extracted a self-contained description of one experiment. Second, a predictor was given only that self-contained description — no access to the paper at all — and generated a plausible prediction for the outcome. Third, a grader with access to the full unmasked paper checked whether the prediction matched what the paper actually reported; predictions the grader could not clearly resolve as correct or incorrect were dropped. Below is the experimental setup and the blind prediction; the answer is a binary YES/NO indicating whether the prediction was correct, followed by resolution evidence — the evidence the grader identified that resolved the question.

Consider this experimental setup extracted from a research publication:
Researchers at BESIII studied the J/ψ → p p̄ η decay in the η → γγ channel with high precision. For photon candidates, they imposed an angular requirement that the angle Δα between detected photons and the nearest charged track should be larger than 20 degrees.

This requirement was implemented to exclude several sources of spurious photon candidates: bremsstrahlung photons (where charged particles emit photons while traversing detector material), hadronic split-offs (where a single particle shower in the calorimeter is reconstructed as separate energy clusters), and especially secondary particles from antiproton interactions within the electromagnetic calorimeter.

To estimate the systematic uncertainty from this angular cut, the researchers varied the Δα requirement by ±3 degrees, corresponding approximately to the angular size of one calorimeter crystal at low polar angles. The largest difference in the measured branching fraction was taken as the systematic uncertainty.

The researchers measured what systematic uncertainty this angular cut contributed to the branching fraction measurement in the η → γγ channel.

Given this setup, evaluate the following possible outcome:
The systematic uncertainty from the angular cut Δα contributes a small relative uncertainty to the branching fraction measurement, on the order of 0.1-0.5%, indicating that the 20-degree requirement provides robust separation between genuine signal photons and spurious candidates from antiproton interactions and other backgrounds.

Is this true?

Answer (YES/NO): NO